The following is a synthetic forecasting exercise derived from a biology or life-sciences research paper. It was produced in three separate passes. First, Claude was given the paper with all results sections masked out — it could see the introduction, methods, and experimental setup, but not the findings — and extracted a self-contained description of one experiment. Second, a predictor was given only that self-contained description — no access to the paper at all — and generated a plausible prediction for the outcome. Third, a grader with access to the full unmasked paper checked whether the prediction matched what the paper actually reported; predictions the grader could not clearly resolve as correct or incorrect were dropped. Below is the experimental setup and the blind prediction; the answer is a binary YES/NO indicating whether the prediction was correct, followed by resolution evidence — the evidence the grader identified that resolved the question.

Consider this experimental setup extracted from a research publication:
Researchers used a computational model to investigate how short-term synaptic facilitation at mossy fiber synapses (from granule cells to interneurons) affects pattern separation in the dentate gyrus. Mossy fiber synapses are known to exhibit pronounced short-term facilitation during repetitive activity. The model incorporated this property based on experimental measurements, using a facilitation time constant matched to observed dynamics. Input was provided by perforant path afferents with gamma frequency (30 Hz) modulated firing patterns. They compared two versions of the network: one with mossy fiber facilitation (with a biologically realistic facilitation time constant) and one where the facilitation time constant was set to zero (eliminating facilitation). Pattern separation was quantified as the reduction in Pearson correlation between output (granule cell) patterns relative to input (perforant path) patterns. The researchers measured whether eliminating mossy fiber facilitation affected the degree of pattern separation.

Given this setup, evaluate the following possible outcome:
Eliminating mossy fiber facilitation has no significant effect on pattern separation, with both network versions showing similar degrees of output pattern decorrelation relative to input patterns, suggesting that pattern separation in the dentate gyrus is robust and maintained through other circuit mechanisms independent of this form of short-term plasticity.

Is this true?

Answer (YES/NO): NO